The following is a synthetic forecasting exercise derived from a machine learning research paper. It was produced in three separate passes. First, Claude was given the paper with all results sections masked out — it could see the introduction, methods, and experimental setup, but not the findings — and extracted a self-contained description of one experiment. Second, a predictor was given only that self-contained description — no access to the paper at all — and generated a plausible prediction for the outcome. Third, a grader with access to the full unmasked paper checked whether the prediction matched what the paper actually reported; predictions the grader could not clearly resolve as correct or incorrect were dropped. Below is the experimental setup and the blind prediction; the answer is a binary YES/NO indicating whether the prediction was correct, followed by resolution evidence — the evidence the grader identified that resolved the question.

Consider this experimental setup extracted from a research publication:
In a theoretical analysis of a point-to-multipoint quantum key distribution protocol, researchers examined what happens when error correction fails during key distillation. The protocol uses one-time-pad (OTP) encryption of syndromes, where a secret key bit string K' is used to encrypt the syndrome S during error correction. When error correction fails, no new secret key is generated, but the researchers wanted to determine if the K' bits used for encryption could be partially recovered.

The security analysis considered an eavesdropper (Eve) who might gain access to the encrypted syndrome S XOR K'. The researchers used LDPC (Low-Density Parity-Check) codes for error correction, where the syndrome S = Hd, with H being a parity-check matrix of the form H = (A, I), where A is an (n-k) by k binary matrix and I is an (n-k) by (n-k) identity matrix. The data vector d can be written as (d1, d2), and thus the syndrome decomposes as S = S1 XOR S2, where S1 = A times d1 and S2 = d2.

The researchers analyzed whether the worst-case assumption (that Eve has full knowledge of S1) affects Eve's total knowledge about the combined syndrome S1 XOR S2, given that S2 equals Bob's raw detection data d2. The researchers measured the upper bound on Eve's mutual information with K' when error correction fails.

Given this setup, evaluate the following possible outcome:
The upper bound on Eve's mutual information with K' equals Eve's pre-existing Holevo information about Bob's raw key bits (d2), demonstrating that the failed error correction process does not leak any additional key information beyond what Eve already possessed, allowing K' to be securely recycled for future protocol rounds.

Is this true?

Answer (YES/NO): YES